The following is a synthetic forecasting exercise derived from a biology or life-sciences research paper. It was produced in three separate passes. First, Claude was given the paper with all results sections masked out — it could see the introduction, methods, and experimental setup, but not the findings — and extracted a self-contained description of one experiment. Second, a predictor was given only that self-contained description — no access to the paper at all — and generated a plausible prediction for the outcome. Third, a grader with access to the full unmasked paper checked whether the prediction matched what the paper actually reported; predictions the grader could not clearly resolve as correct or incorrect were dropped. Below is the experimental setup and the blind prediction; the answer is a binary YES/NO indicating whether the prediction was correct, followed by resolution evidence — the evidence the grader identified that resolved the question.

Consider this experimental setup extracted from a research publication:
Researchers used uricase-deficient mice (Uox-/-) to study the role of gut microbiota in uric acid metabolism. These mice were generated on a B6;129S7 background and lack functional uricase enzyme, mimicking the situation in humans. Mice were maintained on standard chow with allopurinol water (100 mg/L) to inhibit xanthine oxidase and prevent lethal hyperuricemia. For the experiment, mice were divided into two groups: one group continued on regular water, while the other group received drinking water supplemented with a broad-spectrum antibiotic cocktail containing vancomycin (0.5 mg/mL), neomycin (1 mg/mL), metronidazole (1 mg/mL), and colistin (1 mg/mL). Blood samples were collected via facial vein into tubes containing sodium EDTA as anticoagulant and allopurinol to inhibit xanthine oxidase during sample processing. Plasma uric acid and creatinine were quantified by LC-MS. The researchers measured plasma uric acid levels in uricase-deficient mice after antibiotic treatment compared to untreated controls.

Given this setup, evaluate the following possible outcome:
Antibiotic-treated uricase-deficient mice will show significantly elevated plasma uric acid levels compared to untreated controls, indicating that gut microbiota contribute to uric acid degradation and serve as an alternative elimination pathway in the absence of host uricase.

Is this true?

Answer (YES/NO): YES